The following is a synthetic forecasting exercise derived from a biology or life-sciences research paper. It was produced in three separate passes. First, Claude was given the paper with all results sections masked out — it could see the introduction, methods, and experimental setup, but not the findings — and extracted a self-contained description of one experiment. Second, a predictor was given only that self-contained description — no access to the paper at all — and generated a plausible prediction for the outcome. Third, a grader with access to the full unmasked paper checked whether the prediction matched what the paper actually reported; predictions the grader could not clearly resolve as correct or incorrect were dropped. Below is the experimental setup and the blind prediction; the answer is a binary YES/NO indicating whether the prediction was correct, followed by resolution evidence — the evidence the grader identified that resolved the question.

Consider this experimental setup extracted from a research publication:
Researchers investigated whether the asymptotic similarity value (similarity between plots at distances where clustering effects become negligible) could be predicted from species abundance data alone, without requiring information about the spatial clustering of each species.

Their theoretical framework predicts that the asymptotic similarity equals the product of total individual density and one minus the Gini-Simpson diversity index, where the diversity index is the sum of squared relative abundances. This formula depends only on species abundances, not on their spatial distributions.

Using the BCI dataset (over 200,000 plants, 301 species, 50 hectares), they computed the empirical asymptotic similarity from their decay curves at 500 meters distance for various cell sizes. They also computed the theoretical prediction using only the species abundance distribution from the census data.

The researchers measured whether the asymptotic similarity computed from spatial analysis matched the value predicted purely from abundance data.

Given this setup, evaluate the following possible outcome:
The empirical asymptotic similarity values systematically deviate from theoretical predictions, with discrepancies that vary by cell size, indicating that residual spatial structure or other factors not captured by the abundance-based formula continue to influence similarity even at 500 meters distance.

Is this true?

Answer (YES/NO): NO